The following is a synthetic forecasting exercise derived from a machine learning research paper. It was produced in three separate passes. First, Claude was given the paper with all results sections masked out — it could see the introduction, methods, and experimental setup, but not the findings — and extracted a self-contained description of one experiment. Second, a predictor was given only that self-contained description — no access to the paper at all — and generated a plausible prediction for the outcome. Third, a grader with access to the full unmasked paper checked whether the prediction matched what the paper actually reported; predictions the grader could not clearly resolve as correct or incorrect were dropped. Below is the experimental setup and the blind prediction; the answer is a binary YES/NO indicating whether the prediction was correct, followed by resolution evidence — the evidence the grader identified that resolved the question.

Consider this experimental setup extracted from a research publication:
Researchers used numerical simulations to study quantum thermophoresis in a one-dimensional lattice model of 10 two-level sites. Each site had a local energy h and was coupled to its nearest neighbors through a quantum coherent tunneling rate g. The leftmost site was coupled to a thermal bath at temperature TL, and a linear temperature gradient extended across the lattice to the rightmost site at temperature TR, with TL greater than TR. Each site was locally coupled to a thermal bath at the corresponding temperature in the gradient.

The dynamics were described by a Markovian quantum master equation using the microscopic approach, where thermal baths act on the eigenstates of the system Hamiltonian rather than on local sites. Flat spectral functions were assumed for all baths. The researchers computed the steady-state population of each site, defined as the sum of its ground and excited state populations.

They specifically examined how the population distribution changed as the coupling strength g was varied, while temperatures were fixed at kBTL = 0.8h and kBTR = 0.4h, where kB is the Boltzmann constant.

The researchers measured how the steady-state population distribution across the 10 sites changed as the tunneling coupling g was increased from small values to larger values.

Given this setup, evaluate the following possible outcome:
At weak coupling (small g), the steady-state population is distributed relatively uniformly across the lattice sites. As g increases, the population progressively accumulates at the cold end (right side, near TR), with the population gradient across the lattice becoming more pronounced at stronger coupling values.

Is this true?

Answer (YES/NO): NO